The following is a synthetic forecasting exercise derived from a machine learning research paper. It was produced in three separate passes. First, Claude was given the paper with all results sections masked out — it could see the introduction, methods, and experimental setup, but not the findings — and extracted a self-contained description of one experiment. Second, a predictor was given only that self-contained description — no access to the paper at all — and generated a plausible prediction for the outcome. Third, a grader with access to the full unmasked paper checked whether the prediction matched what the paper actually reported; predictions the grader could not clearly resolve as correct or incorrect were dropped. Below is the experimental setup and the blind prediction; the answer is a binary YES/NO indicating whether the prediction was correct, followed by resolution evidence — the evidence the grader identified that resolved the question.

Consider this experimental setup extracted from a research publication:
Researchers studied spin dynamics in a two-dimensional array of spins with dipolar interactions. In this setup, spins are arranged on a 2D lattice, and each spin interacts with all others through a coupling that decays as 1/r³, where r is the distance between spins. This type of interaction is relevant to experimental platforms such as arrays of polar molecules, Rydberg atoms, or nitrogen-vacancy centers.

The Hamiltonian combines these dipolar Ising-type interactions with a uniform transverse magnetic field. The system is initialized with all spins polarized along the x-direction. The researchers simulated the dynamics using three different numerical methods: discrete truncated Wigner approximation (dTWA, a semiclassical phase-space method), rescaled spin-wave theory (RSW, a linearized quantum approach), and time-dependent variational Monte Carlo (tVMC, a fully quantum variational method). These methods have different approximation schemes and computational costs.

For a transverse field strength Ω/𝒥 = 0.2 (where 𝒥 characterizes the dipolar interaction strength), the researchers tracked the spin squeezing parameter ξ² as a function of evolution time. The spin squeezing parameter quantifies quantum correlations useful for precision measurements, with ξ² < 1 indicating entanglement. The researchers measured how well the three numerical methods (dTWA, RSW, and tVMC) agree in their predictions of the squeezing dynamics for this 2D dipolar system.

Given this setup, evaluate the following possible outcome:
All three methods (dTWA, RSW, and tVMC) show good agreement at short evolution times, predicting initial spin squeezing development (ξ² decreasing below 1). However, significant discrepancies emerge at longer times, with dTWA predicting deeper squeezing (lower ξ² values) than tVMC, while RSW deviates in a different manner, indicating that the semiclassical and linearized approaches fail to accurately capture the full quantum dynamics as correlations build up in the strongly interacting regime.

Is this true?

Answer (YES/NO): NO